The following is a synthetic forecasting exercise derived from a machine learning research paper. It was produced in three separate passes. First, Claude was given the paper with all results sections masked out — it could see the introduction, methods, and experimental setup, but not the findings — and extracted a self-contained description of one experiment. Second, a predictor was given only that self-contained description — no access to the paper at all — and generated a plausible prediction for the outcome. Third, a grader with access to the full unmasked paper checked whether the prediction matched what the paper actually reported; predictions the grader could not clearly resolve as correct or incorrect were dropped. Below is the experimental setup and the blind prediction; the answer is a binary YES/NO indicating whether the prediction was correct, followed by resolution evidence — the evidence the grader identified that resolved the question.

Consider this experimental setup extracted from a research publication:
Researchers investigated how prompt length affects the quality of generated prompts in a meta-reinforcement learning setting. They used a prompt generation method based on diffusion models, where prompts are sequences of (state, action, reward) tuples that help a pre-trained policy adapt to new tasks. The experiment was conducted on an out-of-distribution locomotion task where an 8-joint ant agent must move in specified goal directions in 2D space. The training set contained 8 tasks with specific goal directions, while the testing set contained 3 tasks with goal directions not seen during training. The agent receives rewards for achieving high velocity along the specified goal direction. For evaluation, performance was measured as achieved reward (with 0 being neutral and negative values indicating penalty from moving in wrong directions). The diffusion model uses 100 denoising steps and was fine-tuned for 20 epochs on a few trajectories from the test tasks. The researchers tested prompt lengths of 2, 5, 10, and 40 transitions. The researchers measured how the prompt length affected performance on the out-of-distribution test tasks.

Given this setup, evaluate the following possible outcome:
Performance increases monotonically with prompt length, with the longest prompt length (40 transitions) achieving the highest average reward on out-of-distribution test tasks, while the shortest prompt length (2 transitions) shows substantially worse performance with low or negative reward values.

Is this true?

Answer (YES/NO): NO